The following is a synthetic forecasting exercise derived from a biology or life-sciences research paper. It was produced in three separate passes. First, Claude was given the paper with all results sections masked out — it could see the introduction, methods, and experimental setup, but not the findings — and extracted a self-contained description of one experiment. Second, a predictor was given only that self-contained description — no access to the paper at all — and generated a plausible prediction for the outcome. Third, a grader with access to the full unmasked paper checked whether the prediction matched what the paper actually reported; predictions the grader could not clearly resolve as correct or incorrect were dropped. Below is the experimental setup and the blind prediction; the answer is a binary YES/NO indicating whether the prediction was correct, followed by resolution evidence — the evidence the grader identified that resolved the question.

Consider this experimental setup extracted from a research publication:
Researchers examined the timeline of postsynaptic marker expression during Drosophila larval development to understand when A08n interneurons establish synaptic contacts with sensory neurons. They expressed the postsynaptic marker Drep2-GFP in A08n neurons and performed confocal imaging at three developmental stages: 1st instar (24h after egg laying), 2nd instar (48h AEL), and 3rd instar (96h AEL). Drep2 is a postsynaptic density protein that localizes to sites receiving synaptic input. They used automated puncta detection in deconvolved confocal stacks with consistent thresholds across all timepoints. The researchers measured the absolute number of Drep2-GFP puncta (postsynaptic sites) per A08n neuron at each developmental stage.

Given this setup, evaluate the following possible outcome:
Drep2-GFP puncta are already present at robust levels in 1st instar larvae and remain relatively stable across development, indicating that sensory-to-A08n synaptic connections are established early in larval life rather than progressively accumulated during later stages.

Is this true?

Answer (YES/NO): NO